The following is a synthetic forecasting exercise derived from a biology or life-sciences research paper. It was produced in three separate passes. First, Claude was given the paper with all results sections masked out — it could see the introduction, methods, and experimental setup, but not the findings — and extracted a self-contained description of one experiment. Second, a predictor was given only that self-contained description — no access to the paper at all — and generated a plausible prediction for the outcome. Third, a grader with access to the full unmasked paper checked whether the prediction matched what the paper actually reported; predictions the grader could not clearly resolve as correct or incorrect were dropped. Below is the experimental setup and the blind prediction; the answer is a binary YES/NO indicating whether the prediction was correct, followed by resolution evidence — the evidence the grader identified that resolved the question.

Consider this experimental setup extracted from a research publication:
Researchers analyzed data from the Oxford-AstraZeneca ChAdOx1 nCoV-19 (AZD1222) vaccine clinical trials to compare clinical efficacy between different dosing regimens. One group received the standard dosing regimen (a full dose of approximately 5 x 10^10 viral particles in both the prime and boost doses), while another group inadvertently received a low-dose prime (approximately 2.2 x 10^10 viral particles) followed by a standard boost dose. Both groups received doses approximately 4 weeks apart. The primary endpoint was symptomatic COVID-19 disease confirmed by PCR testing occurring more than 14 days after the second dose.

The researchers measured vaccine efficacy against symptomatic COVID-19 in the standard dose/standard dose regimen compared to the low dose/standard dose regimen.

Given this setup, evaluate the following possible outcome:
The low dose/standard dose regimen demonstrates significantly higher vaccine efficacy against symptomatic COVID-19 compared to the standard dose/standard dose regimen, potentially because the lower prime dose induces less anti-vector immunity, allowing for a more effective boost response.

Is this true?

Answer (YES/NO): NO